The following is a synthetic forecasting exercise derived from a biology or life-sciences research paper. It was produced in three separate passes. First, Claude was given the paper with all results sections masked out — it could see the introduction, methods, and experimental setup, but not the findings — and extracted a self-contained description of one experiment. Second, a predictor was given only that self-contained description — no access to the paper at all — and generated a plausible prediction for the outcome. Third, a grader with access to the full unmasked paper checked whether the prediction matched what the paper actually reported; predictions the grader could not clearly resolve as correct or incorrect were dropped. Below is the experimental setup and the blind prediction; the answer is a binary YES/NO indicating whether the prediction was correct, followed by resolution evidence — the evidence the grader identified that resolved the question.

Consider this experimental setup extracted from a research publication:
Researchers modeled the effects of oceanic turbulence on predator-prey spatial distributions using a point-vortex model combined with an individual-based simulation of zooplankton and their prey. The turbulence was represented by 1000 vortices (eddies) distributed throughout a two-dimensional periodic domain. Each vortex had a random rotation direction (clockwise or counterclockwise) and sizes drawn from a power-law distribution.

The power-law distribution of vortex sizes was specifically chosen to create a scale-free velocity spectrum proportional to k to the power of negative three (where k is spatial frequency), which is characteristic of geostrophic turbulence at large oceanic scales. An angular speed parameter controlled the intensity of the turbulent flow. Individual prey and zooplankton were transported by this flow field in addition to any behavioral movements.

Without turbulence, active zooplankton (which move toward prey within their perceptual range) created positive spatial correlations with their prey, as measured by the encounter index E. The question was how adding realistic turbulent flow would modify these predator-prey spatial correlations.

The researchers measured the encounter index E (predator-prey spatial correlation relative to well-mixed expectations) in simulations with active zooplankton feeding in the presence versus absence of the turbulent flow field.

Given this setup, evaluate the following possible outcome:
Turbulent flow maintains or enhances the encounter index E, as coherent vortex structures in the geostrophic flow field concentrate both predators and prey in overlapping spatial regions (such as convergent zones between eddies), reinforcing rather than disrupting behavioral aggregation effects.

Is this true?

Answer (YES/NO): NO